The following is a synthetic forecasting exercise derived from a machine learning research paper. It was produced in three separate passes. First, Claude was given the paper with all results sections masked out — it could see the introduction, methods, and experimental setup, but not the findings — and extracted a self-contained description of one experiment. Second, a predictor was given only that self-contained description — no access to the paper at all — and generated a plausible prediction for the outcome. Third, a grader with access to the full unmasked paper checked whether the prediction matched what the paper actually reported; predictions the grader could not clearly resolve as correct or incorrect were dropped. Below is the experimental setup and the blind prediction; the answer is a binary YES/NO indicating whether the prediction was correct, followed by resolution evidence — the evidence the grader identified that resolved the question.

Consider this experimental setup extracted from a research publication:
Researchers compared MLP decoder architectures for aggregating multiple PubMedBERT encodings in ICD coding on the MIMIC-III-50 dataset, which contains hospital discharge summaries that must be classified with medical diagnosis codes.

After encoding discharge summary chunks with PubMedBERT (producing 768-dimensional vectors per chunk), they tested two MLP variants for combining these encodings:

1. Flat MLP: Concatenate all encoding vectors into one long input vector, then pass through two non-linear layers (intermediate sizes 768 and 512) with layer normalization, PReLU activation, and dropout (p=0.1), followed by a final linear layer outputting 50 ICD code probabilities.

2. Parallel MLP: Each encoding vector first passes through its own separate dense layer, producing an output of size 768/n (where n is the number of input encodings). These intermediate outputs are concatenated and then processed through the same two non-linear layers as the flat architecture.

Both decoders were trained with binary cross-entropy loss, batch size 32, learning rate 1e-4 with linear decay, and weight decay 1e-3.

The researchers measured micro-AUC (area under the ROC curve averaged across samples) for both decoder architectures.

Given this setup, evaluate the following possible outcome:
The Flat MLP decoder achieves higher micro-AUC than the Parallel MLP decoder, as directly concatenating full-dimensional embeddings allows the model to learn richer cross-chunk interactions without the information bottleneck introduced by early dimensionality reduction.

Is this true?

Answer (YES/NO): NO